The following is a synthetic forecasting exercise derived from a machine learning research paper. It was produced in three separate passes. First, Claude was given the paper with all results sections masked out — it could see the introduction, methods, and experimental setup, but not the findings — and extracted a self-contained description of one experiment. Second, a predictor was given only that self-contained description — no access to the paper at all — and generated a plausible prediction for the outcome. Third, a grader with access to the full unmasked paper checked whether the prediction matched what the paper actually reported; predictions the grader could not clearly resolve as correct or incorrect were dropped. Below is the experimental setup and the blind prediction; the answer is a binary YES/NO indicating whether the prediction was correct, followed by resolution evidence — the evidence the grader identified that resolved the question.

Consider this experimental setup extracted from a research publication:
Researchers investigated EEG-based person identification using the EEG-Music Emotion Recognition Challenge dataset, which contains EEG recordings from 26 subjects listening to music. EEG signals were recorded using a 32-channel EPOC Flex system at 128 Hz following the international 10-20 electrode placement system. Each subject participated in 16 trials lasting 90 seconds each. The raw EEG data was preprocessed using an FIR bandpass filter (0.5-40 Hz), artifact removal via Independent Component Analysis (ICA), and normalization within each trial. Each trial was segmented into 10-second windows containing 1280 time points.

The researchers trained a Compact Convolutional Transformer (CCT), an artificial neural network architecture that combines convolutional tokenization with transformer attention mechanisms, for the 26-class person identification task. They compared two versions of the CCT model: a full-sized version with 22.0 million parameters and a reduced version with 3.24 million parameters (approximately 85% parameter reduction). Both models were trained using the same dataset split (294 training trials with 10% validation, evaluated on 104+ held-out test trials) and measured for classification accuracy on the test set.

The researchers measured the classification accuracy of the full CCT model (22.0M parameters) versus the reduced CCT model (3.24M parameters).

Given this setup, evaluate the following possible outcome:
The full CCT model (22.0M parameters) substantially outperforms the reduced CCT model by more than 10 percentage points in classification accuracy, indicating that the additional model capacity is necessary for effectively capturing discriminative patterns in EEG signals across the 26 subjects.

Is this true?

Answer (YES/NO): NO